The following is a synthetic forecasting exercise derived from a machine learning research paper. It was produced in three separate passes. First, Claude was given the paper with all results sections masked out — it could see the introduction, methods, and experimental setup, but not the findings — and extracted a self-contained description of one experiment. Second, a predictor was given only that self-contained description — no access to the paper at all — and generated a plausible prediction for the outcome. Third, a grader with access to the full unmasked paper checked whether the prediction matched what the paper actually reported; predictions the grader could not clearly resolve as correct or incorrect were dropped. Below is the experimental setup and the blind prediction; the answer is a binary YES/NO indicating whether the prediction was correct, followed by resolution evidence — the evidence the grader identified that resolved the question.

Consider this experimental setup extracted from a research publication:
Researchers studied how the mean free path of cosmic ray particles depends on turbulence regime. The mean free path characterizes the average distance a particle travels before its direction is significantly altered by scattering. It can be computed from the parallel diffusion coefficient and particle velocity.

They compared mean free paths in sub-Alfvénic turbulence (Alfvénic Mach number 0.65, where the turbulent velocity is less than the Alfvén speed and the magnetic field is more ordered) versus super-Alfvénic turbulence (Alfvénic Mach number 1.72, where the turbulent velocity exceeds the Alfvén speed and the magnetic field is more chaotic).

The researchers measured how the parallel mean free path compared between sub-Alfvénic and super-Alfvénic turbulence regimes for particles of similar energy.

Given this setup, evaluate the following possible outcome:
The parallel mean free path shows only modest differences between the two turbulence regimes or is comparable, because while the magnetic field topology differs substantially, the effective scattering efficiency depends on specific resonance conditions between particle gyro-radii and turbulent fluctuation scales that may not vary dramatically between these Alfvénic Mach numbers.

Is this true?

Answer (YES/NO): NO